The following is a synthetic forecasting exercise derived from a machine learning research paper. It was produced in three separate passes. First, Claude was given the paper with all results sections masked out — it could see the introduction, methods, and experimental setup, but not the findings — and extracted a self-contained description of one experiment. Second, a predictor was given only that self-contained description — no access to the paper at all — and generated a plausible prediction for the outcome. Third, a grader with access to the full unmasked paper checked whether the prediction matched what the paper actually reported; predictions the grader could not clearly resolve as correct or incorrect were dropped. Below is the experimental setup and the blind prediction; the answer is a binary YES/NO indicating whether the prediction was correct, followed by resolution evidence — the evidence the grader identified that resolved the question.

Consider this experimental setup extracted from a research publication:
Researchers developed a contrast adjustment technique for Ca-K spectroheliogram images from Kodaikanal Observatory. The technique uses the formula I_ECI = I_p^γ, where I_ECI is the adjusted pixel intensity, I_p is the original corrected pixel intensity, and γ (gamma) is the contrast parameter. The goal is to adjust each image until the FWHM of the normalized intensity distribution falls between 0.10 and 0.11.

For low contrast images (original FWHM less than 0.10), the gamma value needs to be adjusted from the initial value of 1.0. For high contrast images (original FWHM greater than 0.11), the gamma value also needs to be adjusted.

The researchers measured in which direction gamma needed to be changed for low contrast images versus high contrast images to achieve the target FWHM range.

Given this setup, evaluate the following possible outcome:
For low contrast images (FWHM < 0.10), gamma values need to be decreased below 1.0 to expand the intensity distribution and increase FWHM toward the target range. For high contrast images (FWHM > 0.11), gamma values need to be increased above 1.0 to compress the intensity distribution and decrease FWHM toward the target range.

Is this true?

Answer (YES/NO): NO